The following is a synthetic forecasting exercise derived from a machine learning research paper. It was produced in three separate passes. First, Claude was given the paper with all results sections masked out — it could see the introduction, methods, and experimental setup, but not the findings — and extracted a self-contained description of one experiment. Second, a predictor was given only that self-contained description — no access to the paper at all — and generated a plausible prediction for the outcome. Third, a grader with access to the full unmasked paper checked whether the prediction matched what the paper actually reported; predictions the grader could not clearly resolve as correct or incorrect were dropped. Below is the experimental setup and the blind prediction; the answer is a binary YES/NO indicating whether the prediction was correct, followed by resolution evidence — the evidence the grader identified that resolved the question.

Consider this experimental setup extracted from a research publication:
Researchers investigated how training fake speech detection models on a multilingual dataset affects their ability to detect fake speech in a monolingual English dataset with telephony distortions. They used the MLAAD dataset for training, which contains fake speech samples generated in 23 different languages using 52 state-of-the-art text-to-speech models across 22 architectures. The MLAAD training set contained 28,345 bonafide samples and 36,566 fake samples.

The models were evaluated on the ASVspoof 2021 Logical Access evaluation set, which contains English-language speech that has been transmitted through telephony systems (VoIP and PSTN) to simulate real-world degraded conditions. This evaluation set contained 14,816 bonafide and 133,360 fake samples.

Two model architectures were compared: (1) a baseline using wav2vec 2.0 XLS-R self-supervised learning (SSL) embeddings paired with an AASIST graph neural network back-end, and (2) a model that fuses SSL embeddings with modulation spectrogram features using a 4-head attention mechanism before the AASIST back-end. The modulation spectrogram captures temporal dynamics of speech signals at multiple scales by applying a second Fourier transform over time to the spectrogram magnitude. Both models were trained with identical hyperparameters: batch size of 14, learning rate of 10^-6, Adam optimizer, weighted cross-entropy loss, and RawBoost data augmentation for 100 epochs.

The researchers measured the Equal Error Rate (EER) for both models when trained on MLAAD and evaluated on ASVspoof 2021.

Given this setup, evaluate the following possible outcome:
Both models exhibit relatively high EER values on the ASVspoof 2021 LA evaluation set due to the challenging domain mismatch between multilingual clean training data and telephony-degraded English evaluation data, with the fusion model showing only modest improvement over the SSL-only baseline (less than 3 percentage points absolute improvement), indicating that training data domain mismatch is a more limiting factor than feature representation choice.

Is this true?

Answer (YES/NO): NO